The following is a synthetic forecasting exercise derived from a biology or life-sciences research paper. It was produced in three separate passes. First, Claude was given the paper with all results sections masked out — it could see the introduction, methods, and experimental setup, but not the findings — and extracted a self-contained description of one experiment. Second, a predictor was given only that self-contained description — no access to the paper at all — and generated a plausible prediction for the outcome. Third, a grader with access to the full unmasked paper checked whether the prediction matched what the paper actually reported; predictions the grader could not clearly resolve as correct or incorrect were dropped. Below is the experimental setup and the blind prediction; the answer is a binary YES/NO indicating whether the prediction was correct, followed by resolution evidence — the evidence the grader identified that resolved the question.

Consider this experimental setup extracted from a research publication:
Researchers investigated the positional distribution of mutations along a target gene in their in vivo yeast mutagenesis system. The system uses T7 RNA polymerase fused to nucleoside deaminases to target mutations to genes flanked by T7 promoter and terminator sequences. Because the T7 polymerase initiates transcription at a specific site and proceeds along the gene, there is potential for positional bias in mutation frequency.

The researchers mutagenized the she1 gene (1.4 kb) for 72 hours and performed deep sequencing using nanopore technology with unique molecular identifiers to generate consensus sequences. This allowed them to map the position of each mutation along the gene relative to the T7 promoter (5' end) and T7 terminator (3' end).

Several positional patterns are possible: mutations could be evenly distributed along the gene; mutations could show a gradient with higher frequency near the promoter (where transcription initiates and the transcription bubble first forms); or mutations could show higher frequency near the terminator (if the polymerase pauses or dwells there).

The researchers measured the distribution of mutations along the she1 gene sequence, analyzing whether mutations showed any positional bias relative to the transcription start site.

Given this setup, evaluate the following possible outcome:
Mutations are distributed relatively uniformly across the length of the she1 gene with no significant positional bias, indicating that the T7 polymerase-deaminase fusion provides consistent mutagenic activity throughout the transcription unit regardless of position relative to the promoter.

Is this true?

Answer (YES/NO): NO